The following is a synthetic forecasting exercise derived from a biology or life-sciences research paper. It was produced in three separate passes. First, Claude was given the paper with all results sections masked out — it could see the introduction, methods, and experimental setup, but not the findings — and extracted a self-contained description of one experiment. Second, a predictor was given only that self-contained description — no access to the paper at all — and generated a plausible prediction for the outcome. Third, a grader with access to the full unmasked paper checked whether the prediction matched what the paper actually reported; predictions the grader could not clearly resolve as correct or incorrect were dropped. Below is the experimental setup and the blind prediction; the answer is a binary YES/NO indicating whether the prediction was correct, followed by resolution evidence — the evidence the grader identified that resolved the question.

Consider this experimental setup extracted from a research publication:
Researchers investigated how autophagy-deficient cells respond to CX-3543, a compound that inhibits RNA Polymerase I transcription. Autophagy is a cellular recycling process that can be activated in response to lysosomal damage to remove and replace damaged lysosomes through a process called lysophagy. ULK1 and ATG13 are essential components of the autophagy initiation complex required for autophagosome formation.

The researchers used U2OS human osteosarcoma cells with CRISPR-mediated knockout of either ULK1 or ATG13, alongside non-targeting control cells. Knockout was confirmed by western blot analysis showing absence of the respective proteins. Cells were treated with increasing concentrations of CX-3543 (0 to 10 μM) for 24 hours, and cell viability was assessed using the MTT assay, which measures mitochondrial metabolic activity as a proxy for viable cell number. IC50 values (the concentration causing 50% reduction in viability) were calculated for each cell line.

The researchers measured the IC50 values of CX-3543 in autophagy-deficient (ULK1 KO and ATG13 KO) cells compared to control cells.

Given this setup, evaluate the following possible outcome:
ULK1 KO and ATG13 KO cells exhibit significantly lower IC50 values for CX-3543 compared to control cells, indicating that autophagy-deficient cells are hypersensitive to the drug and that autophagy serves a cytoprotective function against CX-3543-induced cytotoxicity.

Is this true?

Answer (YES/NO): YES